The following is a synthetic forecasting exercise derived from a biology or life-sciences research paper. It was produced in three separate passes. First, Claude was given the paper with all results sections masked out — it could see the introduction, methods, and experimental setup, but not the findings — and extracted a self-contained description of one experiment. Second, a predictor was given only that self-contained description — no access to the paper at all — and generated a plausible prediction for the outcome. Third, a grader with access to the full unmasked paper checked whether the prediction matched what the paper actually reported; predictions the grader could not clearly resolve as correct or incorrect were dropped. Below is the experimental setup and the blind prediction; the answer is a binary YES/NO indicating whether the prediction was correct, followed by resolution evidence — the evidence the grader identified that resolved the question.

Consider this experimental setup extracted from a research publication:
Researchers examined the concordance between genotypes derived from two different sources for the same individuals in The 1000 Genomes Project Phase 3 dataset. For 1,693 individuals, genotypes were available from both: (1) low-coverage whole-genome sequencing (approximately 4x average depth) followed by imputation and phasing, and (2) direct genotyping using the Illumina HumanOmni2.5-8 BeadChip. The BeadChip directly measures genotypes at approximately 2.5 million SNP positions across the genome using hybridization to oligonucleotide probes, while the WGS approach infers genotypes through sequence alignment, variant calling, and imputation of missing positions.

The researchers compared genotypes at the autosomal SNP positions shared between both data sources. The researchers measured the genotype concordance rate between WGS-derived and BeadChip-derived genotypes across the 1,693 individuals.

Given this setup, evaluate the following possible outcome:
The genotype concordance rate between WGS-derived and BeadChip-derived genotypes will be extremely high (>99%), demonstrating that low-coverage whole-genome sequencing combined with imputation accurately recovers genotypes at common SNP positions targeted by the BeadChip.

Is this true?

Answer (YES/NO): YES